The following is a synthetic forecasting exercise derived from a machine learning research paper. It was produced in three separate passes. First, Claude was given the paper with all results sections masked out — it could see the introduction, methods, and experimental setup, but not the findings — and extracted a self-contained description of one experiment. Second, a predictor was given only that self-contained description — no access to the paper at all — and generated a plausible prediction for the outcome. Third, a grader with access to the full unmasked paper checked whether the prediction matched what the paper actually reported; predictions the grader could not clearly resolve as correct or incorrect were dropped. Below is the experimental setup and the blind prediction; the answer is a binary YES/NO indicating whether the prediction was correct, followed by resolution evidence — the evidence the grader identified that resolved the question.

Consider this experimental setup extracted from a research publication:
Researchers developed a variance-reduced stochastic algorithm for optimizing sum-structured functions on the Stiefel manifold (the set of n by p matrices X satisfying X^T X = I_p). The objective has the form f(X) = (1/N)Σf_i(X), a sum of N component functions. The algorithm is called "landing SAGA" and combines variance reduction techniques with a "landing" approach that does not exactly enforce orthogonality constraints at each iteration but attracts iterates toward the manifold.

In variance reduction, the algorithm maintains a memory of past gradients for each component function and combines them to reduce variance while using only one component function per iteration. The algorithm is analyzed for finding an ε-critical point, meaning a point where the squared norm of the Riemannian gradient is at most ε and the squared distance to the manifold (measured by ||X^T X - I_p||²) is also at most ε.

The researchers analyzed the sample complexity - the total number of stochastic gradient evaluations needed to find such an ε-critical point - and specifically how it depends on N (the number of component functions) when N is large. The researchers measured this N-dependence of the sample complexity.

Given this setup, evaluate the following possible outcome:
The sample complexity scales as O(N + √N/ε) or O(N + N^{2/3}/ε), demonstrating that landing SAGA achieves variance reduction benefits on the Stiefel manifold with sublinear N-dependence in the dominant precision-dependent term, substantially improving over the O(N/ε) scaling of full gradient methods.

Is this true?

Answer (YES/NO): NO